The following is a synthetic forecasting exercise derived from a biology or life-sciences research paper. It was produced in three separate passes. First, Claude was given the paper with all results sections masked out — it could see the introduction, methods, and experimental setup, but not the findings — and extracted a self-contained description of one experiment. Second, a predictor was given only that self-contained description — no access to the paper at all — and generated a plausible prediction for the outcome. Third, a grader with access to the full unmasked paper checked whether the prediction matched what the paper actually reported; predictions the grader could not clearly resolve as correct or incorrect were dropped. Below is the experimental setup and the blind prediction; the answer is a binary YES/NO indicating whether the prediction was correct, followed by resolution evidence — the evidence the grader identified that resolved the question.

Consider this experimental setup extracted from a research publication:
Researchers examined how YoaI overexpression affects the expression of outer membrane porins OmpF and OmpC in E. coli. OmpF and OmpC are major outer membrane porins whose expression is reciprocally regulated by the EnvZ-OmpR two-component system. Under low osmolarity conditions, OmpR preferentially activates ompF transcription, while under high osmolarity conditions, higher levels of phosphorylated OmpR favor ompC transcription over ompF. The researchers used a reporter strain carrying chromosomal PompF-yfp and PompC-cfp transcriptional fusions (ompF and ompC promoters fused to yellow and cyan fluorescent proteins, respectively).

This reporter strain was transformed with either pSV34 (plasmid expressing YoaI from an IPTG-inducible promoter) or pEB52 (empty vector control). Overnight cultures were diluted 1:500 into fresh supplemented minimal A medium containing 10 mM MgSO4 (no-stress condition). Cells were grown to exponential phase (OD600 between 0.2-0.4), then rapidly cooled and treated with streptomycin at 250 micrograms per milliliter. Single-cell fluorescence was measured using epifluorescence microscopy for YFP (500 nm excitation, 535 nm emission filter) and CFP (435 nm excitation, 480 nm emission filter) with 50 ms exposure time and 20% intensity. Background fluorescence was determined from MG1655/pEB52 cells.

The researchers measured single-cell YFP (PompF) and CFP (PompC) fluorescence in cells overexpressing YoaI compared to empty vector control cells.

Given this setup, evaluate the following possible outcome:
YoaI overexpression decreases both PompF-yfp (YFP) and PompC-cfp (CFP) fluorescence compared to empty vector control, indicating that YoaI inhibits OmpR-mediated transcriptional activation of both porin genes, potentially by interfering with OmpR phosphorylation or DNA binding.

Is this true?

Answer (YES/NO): NO